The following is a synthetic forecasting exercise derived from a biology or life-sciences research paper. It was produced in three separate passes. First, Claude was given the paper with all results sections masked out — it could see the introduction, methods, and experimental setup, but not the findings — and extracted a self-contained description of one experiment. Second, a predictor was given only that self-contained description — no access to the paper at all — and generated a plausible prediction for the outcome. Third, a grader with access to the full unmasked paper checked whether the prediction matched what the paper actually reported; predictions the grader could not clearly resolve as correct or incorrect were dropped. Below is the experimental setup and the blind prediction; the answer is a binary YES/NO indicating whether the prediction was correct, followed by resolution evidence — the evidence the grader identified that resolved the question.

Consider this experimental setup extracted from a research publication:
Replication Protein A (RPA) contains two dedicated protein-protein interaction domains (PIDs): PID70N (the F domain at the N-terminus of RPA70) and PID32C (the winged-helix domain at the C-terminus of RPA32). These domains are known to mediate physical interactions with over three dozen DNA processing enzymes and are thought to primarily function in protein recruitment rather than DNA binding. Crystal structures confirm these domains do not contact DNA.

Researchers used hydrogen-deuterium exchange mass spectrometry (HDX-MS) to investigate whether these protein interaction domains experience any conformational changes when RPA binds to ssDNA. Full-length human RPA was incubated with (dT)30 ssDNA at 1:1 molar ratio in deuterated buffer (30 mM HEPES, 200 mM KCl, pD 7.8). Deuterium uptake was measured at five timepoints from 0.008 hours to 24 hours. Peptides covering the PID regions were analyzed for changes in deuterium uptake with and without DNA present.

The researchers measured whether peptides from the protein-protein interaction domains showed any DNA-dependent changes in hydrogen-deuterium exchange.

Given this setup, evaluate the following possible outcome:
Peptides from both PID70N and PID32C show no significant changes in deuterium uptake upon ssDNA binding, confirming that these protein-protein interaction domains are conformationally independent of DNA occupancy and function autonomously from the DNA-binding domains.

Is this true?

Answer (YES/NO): NO